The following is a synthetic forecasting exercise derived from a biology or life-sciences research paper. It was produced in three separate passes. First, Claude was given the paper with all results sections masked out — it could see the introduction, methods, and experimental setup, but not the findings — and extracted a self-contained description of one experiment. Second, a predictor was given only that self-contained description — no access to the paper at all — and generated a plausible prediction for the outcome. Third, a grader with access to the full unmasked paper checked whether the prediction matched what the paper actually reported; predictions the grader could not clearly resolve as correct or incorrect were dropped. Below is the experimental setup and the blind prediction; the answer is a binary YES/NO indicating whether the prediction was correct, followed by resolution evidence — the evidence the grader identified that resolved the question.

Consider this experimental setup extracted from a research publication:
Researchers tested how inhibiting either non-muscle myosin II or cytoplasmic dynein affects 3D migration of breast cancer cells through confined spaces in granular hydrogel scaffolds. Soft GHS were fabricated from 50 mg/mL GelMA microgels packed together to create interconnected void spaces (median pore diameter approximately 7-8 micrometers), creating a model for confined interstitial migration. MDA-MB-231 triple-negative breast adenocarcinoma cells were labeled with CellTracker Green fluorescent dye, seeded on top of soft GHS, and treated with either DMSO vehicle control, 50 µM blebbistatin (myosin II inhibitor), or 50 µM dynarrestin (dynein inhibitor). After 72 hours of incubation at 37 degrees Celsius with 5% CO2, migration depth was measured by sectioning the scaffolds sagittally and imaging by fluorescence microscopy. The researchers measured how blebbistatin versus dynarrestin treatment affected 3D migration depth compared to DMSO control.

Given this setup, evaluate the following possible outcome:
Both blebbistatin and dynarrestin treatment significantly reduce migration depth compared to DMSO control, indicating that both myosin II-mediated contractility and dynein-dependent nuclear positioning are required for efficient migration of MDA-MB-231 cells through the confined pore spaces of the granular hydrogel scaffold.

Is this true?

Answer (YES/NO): NO